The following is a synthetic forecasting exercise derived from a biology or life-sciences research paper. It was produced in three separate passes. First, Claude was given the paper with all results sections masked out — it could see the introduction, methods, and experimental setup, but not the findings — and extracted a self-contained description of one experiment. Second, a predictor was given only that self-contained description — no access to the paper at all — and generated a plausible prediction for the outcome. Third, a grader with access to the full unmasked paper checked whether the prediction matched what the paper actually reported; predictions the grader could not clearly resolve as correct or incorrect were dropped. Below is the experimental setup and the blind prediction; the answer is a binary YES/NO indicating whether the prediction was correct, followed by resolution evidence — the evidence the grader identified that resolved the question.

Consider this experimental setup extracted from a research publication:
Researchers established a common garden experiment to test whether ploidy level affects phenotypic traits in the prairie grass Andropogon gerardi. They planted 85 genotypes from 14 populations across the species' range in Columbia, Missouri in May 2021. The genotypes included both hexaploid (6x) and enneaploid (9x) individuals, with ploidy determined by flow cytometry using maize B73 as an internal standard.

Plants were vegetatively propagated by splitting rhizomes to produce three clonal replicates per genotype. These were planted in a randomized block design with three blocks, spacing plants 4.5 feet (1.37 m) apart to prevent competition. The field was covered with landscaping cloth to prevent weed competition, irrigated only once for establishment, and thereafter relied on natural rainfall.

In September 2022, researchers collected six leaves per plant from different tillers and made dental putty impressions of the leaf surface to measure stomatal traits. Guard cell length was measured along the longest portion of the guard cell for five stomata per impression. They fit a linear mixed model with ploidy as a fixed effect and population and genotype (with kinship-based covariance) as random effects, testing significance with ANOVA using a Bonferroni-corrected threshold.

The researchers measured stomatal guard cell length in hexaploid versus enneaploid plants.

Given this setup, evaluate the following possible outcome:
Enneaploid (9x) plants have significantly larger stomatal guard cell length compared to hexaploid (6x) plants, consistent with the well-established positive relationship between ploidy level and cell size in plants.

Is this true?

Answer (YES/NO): YES